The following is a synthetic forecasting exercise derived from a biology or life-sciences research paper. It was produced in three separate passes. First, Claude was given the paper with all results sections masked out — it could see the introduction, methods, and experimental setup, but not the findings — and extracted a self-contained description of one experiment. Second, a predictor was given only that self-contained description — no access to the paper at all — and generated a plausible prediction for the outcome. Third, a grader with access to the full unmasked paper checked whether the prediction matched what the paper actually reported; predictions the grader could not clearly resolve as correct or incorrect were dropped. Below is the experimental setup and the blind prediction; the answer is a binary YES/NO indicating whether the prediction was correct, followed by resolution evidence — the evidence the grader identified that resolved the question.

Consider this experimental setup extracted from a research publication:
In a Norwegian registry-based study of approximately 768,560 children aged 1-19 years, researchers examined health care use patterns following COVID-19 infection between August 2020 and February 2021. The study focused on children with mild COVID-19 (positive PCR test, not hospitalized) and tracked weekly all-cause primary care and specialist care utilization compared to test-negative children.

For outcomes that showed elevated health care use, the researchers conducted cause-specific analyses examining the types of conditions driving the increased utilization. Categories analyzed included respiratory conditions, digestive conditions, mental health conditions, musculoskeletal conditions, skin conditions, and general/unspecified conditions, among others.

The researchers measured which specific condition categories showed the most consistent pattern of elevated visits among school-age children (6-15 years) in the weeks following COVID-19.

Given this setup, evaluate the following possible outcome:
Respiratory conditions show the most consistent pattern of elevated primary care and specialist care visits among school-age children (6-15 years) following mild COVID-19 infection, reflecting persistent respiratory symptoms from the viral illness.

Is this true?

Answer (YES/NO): NO